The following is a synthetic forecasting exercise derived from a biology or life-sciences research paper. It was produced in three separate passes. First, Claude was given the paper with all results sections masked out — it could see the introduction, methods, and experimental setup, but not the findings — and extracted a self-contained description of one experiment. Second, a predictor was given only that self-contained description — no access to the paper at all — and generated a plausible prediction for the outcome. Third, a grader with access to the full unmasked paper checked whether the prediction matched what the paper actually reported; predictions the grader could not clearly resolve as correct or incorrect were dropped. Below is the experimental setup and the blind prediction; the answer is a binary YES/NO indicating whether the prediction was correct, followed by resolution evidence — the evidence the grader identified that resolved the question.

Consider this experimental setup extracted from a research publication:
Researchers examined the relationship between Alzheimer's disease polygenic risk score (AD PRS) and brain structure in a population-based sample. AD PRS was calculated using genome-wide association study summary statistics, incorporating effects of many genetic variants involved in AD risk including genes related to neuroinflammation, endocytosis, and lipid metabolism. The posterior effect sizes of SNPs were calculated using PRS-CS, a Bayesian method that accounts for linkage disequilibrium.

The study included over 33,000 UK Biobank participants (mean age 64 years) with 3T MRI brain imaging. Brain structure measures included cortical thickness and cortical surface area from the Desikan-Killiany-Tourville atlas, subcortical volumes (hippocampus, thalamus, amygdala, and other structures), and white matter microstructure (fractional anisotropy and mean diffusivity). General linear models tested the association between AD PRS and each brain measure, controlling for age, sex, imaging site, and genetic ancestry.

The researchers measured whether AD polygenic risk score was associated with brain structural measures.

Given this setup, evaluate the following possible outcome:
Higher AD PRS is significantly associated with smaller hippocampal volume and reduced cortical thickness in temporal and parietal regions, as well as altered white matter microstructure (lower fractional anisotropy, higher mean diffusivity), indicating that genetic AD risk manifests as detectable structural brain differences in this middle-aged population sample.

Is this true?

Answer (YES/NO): NO